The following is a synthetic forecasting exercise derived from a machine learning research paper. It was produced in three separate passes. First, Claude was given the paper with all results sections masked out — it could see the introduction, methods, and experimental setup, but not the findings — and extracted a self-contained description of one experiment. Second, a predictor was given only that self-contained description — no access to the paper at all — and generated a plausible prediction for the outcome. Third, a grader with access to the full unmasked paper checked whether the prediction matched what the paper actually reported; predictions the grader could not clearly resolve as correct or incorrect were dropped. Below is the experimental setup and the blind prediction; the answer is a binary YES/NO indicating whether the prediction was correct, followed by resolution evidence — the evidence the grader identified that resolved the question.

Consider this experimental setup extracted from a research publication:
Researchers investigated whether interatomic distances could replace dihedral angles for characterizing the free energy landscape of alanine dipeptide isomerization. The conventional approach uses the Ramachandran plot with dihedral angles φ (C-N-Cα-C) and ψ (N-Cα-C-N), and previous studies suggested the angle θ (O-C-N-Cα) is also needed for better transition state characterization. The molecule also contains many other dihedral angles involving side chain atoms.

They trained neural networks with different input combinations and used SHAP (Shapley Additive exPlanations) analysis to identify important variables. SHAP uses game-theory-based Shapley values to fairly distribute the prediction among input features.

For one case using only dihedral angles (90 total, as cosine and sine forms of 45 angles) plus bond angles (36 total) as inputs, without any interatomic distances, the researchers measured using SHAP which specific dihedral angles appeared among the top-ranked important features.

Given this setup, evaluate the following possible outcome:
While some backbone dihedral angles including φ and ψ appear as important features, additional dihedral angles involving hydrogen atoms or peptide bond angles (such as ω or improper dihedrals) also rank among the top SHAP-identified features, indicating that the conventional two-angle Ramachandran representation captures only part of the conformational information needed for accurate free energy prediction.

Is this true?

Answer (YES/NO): NO